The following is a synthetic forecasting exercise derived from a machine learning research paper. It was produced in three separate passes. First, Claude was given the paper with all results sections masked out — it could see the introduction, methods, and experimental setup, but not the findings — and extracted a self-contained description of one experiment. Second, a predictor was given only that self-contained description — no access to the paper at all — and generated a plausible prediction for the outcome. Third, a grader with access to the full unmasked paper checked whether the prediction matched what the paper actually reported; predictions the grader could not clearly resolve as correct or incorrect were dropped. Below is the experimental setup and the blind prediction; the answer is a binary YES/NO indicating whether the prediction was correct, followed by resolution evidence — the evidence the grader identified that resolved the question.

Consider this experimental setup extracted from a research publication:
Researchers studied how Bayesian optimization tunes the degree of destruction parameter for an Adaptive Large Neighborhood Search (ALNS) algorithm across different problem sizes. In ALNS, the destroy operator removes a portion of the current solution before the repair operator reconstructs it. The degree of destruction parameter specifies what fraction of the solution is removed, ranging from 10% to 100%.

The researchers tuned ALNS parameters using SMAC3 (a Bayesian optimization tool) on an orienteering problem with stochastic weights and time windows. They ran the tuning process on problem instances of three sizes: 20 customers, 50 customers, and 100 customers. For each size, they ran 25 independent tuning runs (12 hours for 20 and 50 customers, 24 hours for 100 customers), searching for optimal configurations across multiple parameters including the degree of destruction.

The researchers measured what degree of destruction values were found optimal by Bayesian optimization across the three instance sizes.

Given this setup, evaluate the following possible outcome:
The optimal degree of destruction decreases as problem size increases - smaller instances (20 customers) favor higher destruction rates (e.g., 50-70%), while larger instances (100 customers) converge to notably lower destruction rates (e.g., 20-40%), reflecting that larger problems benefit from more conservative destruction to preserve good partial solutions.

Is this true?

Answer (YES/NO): NO